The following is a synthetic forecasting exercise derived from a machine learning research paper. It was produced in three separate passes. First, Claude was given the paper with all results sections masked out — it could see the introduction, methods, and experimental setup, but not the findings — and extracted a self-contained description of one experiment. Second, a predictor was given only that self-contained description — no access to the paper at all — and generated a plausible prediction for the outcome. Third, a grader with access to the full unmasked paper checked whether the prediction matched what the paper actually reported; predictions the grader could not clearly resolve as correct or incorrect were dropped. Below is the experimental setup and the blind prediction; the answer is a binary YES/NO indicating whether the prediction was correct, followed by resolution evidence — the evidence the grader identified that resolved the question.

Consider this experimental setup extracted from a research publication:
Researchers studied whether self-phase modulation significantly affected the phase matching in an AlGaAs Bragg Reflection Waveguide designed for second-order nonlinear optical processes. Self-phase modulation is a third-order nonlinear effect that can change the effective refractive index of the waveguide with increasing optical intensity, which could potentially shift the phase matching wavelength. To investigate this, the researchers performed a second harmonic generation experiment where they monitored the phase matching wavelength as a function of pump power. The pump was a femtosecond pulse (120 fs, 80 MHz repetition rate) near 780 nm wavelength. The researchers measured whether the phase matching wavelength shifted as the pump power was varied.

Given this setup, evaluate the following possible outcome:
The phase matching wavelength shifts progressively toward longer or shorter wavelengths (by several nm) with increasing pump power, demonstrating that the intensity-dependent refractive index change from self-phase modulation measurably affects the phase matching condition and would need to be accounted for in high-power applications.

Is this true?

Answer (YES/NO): NO